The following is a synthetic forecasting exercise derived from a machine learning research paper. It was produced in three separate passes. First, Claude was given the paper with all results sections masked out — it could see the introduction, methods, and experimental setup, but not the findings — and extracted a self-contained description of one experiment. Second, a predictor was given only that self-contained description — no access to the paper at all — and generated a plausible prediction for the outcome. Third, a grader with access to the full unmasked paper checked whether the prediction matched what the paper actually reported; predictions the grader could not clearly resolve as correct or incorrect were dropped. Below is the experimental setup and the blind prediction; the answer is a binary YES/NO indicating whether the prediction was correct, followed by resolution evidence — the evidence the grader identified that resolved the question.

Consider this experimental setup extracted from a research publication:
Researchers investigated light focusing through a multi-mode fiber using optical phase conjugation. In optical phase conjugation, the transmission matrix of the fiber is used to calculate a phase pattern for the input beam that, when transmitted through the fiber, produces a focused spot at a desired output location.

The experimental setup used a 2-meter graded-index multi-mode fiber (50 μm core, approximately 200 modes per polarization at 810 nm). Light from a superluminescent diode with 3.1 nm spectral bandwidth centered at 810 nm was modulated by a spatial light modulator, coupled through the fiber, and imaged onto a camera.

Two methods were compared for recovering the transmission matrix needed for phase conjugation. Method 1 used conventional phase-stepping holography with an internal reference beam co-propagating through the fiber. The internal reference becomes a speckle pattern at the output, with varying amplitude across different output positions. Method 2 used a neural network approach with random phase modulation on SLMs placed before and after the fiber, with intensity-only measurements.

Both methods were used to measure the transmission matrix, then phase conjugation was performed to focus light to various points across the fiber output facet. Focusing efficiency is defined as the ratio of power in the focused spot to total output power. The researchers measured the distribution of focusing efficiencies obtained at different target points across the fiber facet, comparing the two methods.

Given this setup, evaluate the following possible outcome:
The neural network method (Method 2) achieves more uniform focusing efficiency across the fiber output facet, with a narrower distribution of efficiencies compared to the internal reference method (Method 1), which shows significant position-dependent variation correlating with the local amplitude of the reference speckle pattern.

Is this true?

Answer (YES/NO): YES